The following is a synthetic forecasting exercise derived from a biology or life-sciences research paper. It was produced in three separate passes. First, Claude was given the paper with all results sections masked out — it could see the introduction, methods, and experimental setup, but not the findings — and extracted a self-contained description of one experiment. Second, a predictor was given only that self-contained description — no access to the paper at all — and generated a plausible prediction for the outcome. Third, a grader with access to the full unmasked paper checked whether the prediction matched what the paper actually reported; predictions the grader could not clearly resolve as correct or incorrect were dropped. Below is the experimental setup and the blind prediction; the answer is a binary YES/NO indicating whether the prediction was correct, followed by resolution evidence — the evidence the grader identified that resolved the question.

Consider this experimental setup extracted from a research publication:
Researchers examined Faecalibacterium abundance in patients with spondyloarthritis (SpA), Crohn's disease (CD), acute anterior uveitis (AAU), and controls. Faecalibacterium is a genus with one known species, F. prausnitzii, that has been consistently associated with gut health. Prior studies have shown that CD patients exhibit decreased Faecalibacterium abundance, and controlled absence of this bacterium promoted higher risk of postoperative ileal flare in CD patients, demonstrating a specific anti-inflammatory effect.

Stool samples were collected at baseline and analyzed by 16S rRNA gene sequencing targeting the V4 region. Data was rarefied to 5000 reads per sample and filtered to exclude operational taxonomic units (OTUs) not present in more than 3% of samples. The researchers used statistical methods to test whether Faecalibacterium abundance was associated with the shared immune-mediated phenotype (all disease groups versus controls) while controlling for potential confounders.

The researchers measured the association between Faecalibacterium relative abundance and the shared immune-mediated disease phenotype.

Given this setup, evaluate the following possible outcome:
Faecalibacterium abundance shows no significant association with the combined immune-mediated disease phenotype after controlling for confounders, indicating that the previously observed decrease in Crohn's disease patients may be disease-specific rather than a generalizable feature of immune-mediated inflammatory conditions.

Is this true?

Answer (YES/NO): YES